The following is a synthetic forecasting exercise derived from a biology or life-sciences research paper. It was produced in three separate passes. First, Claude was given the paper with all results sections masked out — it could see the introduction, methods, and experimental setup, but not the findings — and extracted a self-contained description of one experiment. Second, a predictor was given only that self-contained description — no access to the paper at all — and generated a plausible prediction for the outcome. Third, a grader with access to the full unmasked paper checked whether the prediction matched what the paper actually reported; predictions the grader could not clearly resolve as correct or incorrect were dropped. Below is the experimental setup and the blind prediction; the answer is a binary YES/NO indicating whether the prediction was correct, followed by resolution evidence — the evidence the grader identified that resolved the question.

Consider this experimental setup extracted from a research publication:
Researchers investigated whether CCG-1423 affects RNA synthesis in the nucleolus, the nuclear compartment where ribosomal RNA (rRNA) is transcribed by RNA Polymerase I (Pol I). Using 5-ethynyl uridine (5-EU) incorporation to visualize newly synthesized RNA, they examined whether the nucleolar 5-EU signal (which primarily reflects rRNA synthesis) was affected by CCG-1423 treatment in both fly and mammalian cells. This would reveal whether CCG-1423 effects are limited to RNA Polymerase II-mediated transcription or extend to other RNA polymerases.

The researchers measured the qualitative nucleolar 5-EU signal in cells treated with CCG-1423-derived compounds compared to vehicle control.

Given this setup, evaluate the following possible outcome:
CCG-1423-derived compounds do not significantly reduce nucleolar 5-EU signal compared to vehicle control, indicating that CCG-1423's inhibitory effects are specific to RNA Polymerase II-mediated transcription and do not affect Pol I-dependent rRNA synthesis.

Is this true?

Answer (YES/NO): NO